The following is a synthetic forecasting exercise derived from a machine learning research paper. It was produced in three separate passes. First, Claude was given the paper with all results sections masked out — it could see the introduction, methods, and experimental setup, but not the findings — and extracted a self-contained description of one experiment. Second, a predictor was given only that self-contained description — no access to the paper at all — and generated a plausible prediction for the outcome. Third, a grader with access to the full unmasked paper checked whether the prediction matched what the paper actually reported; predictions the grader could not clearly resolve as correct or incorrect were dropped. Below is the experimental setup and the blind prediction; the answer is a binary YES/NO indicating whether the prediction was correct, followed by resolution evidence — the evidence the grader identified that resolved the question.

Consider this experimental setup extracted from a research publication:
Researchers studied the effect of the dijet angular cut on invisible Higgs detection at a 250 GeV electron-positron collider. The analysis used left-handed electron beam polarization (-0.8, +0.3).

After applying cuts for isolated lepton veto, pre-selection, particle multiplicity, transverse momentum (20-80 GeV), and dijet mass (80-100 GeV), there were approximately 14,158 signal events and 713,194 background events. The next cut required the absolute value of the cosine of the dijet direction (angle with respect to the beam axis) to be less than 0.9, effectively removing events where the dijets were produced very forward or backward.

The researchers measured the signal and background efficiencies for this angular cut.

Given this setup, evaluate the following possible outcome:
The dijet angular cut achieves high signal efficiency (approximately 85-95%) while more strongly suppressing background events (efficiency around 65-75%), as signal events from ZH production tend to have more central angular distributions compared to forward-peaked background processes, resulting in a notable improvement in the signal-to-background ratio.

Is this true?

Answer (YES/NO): NO